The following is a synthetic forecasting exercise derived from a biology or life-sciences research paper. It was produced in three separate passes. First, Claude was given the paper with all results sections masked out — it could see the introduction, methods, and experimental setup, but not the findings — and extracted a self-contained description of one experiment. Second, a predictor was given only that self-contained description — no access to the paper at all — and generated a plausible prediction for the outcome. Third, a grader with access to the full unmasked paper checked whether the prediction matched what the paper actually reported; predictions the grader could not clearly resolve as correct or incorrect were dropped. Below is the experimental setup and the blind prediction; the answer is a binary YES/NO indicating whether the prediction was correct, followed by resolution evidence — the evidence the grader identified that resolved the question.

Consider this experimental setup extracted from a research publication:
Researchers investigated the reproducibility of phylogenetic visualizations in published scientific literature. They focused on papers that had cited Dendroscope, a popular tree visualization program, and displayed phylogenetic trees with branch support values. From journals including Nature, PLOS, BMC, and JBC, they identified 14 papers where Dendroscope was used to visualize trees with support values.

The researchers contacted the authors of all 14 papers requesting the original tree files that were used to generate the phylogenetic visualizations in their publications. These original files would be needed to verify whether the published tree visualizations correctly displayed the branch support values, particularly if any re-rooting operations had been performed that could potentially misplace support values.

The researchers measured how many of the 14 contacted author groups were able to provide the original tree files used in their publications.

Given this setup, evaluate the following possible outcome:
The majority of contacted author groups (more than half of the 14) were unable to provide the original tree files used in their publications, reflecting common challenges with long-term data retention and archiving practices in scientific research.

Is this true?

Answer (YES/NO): YES